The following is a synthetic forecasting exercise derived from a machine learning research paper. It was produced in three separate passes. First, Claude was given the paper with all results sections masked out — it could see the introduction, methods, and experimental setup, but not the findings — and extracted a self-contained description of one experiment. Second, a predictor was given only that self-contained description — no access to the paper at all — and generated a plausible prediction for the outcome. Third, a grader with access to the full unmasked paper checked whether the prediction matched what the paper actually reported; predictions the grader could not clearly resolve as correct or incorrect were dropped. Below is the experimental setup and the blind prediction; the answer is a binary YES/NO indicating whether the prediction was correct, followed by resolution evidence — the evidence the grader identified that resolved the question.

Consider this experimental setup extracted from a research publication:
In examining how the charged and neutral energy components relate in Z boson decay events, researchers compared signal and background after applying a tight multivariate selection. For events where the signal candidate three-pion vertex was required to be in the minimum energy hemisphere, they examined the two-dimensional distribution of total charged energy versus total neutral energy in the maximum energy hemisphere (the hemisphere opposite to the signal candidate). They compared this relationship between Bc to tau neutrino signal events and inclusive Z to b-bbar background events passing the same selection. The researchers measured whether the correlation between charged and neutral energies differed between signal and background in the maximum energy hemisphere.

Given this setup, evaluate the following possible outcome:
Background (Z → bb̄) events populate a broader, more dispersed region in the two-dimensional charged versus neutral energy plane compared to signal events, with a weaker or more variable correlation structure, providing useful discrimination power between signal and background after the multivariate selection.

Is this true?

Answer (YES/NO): YES